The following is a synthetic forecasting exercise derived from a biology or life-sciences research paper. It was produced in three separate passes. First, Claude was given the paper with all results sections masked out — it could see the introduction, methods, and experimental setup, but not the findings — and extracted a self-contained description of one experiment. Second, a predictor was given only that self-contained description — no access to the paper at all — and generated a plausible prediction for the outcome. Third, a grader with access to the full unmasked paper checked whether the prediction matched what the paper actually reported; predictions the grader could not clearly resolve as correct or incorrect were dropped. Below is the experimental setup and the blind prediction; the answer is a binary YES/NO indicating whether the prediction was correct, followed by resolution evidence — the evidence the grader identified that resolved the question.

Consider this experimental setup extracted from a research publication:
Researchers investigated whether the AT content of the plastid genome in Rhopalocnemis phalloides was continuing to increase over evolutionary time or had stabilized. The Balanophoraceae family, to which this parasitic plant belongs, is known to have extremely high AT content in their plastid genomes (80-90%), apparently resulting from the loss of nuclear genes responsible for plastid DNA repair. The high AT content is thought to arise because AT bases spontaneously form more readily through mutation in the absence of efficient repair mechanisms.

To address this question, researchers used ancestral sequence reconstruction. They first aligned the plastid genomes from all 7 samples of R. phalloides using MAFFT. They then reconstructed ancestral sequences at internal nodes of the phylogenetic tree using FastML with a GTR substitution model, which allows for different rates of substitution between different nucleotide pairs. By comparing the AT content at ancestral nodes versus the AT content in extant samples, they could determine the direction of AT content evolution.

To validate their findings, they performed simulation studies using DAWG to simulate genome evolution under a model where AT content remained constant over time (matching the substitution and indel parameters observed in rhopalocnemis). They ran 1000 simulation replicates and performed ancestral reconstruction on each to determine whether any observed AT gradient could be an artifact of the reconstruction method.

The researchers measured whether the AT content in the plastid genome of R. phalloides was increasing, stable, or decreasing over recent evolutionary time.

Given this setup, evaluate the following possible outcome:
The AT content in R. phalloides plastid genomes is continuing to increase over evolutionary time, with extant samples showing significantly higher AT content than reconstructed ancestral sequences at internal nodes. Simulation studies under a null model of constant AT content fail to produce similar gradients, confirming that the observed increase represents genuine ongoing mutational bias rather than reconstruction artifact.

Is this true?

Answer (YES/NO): NO